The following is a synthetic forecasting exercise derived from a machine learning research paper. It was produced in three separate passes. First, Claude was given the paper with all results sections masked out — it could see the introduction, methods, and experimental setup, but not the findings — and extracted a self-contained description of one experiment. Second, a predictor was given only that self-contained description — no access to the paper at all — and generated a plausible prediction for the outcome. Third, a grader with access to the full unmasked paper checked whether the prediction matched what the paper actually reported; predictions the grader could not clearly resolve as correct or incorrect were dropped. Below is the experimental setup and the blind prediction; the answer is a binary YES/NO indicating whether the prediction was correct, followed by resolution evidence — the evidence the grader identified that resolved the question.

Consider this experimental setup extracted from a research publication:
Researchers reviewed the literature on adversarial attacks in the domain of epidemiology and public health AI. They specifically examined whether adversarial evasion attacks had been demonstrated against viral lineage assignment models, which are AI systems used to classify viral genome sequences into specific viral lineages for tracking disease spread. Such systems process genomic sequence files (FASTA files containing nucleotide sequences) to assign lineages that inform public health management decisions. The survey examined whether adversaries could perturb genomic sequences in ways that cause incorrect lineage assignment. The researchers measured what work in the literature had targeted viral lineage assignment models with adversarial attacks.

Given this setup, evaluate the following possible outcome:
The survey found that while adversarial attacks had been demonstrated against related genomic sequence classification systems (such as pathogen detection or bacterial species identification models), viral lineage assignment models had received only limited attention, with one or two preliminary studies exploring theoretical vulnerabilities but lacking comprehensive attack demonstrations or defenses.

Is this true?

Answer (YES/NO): NO